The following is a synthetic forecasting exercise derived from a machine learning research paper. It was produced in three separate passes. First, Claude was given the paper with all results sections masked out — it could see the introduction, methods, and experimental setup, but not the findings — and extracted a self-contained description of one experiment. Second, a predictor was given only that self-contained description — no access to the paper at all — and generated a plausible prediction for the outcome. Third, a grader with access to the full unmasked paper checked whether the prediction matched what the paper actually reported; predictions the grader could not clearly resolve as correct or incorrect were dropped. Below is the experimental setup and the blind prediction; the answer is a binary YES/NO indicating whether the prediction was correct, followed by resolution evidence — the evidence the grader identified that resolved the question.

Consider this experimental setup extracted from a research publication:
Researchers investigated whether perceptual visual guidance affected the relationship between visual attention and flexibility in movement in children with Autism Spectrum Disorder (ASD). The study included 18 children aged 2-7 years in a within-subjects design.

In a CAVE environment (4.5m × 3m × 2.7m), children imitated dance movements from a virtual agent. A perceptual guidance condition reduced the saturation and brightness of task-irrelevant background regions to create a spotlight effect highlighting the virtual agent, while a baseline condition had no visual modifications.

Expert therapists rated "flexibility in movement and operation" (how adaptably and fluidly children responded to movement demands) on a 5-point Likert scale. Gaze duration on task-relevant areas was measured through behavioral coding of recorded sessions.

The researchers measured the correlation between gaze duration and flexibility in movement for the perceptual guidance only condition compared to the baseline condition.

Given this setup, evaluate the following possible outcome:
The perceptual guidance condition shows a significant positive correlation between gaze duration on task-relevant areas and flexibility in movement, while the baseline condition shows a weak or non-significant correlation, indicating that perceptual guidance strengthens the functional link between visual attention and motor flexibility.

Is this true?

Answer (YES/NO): NO